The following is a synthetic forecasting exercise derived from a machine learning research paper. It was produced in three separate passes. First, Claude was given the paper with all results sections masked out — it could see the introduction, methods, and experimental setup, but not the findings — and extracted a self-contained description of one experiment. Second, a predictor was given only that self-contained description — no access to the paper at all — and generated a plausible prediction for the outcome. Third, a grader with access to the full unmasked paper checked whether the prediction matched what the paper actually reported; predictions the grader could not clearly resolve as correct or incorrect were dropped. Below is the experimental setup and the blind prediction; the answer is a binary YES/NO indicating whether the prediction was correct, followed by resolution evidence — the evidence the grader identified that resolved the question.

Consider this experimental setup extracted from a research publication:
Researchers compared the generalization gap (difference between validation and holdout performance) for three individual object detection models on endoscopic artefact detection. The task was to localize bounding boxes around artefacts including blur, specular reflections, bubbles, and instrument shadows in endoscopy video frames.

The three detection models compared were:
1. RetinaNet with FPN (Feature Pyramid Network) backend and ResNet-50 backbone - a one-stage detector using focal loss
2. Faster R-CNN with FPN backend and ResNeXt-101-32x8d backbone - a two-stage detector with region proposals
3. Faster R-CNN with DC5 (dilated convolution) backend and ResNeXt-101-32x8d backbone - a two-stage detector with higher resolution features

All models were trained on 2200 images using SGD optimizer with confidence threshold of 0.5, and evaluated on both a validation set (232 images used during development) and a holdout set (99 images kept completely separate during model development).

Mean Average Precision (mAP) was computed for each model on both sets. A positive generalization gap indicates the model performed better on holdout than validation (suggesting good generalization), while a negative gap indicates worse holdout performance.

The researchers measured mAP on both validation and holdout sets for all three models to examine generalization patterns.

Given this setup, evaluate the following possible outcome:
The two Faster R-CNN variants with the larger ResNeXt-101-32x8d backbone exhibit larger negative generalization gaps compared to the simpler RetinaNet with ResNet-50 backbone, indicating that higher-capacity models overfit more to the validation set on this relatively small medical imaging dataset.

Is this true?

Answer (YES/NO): NO